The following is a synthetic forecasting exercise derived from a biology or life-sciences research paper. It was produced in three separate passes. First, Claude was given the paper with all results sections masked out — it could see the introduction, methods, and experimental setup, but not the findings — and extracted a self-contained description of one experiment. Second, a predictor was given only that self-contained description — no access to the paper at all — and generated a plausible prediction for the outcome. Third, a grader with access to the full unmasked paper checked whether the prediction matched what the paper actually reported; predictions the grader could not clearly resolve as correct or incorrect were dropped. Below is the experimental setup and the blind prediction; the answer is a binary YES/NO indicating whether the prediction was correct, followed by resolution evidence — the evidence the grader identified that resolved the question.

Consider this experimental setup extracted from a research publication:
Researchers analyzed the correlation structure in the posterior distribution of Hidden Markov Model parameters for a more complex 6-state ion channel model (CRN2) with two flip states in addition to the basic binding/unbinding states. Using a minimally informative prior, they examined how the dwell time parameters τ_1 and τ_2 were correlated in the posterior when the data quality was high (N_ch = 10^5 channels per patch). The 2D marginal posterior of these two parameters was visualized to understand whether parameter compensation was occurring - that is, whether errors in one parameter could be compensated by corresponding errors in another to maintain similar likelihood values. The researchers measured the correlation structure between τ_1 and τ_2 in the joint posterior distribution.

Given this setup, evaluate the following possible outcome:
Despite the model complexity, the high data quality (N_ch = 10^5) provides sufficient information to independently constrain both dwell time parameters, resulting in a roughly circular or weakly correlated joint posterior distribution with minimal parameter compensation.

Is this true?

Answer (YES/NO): NO